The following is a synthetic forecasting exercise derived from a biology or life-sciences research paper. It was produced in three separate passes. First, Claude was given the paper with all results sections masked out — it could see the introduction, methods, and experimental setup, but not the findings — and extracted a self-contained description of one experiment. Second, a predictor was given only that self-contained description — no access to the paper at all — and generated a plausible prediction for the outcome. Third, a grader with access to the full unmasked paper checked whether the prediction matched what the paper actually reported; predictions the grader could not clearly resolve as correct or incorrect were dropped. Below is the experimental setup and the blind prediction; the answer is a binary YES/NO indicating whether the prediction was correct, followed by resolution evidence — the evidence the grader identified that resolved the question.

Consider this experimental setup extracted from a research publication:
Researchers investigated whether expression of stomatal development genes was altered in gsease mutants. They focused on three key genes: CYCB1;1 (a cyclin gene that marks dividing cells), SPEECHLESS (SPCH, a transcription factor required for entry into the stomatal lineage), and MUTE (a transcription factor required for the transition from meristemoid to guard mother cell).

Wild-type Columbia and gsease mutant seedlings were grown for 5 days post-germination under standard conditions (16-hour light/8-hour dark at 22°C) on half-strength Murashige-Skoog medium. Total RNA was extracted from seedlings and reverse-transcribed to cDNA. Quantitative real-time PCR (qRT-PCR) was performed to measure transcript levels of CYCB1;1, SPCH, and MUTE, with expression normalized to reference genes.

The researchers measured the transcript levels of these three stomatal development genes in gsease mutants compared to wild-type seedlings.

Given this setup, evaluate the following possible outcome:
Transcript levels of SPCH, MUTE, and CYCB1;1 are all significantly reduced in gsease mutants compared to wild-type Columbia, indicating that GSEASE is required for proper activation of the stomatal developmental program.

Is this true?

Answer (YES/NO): NO